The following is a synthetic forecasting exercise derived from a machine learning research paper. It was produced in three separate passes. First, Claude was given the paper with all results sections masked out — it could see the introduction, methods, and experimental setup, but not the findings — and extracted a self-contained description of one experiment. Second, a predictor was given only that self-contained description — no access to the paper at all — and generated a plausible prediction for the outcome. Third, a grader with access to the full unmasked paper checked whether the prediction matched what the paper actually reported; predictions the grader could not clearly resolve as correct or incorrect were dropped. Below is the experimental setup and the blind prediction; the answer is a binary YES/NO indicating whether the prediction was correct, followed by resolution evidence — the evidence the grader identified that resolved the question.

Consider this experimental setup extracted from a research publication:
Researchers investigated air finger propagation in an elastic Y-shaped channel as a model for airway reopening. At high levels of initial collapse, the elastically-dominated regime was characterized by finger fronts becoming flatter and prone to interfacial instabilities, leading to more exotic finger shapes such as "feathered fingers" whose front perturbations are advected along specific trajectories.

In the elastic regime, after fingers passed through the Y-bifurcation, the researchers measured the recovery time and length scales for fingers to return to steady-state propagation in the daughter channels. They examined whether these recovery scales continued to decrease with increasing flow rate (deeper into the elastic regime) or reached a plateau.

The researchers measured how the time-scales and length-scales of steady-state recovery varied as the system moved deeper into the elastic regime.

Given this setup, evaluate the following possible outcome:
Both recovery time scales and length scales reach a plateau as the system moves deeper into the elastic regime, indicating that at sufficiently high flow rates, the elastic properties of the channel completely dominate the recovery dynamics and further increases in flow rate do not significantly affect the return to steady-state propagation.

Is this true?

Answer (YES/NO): YES